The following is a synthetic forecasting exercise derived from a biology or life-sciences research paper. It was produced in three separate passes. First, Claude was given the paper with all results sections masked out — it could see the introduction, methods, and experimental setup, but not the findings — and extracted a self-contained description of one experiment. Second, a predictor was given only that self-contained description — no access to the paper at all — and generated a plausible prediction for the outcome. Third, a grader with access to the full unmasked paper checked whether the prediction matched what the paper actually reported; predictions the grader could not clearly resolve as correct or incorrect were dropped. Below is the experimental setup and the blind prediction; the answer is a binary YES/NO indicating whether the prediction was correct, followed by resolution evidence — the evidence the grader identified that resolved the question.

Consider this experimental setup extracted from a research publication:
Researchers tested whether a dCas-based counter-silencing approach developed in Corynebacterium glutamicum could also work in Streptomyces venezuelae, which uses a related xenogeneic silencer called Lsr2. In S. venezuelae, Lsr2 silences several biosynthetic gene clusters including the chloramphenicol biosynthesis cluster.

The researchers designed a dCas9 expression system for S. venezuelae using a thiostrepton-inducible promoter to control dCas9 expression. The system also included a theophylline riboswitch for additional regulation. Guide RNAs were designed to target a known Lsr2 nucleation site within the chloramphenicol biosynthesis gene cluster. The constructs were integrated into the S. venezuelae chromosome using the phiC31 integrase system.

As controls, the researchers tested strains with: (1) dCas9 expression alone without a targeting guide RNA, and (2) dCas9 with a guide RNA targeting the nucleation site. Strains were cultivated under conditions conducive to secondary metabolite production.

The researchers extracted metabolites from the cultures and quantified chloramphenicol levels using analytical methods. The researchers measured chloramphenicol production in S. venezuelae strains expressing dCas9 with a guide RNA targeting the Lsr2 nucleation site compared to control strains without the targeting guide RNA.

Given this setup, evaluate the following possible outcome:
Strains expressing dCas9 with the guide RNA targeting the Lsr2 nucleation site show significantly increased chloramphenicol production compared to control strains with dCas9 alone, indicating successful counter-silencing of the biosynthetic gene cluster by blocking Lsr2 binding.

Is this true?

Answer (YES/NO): YES